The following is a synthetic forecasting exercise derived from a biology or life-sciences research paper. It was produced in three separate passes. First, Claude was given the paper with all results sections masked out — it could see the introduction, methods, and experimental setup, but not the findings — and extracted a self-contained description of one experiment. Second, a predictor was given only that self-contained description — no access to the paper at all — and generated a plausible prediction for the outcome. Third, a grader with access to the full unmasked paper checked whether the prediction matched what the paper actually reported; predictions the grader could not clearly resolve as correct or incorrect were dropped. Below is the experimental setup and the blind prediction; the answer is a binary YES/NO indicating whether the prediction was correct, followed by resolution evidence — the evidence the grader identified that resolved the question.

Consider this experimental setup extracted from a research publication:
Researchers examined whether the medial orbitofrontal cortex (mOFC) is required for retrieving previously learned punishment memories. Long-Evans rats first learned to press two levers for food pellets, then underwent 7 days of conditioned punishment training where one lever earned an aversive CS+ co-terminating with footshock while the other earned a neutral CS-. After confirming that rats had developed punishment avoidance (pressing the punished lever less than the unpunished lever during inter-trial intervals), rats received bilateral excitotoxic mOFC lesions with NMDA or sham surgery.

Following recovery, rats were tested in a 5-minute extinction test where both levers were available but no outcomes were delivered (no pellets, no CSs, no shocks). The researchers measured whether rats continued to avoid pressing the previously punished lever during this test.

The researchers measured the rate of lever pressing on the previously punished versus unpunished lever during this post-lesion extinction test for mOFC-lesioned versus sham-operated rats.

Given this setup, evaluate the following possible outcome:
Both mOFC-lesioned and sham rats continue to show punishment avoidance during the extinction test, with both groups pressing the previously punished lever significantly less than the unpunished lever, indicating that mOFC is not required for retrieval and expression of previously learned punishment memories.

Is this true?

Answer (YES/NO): YES